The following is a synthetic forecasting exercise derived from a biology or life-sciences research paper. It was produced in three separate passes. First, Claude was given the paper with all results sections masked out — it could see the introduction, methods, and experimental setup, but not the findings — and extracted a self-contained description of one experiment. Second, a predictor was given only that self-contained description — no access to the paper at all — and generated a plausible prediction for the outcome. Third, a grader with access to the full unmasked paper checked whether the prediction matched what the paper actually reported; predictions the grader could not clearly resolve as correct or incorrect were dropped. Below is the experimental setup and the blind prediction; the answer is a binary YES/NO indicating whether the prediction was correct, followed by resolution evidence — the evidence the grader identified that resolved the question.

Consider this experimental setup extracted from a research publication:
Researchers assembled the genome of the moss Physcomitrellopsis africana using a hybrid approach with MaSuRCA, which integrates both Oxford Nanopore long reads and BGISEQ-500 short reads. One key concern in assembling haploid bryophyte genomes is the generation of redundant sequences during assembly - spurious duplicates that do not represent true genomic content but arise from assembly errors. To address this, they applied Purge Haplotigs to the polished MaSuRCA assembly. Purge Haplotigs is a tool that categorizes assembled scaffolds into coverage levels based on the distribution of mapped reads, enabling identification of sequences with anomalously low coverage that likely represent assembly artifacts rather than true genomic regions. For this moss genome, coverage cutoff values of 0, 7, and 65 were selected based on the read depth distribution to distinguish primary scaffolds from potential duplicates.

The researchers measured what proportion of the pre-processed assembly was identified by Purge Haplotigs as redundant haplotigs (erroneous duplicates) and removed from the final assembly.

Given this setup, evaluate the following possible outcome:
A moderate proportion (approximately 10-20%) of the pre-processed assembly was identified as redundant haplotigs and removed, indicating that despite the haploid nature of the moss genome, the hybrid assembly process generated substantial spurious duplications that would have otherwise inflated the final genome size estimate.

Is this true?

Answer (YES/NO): NO